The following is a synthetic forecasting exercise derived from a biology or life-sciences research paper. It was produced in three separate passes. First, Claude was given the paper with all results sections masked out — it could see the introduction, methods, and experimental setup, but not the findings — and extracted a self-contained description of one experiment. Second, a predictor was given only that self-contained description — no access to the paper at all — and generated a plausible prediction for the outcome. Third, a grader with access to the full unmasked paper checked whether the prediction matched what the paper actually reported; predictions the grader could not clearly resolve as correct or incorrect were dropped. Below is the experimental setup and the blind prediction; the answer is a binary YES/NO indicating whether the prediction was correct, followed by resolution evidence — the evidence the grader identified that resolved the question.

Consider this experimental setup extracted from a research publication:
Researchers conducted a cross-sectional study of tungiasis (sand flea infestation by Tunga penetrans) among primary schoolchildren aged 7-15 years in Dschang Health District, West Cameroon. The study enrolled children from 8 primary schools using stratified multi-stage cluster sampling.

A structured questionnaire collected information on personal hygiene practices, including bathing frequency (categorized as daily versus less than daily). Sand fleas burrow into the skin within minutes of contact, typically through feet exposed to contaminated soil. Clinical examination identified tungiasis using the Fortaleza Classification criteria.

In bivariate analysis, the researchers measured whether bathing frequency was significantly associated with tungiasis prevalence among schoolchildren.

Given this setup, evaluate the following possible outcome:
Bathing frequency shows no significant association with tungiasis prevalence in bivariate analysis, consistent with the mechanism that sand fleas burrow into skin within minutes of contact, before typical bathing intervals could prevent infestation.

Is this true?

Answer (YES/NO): YES